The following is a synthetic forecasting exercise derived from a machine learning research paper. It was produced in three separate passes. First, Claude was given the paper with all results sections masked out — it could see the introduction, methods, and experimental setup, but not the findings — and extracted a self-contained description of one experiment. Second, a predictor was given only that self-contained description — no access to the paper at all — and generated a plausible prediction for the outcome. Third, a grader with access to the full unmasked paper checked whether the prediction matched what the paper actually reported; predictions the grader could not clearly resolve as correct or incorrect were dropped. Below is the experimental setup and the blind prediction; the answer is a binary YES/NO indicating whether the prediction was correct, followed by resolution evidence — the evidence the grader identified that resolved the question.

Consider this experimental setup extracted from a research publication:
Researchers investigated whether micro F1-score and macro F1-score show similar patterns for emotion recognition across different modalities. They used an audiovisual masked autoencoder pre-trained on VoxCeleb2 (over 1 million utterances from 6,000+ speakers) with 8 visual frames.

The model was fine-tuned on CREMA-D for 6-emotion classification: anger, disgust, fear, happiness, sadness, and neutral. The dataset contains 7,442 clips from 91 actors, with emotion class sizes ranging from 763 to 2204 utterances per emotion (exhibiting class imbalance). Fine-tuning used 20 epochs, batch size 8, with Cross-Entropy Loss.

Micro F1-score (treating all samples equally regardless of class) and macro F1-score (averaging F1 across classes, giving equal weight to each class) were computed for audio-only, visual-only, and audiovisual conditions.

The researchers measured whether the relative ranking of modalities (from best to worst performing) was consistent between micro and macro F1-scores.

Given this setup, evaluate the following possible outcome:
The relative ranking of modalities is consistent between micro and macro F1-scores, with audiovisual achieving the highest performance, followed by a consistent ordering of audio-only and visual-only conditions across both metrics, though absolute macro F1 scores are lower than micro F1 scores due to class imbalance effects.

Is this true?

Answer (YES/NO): NO